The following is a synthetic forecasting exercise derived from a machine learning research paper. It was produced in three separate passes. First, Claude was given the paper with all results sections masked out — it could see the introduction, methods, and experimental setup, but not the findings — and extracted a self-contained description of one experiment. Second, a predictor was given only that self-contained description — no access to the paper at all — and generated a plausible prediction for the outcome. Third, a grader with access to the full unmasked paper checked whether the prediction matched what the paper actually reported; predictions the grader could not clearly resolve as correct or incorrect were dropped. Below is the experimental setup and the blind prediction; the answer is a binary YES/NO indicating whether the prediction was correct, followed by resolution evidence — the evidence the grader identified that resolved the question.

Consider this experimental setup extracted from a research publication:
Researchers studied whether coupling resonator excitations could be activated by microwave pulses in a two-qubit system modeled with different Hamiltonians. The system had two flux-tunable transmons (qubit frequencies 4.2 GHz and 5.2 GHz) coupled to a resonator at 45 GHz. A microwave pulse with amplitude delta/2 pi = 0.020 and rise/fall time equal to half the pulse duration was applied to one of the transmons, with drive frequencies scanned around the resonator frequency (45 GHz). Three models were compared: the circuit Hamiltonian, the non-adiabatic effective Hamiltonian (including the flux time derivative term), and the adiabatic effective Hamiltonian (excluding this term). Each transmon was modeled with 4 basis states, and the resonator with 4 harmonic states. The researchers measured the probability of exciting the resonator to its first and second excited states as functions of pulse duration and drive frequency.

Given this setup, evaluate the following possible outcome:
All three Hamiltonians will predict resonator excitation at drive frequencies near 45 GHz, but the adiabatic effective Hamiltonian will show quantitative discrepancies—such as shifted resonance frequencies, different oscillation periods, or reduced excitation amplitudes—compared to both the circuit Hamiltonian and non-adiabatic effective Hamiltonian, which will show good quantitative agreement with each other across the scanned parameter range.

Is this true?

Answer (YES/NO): NO